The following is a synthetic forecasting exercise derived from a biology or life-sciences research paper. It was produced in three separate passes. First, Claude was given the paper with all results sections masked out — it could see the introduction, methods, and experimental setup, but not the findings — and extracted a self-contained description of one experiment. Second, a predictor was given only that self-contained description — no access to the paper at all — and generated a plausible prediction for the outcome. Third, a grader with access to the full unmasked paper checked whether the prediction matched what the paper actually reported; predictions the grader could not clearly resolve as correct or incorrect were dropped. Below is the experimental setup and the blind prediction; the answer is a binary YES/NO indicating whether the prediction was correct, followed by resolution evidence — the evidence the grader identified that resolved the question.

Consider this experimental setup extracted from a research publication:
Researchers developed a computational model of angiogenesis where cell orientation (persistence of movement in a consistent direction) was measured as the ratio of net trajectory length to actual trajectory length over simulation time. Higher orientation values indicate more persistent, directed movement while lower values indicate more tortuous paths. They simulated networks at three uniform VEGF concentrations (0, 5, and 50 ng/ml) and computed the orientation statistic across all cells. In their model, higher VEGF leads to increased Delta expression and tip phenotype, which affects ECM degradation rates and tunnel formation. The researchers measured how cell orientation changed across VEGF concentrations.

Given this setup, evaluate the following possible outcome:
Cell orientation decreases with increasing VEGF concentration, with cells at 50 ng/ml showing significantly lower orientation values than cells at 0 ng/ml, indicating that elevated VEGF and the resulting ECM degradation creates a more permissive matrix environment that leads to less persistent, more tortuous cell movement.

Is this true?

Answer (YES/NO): NO